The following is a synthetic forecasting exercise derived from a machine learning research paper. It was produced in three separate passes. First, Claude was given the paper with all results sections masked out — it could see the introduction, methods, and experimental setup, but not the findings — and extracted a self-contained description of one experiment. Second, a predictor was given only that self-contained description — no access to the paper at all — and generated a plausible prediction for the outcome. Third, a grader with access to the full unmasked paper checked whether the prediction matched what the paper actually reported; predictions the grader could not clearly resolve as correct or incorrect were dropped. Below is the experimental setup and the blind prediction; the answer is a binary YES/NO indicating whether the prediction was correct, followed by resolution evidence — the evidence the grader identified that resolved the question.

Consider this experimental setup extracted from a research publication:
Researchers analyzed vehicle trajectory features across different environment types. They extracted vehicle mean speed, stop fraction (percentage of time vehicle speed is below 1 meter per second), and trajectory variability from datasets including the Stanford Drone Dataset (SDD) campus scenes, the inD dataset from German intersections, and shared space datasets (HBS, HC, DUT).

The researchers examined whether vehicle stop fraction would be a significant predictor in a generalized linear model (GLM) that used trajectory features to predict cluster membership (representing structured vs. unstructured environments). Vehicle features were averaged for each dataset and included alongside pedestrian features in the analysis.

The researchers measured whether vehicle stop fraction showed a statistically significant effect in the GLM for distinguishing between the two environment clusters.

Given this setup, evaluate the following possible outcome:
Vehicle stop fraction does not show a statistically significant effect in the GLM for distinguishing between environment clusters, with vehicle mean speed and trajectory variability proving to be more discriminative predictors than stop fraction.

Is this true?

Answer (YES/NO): NO